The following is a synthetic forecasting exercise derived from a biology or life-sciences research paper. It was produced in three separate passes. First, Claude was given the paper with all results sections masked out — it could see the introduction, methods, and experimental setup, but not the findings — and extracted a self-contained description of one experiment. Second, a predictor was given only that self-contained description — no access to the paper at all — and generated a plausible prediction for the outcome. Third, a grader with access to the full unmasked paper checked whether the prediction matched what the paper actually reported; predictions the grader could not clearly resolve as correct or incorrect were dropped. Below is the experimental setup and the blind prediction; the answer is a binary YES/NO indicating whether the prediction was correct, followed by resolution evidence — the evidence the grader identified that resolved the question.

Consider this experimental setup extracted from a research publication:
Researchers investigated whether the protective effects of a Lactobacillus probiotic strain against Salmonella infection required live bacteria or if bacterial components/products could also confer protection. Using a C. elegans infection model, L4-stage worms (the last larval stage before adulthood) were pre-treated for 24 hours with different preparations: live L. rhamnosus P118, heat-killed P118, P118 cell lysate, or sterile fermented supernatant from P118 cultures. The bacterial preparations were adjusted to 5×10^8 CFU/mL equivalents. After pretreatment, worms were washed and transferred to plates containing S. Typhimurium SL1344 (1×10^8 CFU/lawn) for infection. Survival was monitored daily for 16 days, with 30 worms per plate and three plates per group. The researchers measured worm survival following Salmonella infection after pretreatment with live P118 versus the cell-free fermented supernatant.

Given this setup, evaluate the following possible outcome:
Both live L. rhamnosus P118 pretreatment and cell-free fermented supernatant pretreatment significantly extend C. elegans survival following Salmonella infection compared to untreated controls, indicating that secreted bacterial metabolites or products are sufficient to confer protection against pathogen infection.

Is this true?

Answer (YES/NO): YES